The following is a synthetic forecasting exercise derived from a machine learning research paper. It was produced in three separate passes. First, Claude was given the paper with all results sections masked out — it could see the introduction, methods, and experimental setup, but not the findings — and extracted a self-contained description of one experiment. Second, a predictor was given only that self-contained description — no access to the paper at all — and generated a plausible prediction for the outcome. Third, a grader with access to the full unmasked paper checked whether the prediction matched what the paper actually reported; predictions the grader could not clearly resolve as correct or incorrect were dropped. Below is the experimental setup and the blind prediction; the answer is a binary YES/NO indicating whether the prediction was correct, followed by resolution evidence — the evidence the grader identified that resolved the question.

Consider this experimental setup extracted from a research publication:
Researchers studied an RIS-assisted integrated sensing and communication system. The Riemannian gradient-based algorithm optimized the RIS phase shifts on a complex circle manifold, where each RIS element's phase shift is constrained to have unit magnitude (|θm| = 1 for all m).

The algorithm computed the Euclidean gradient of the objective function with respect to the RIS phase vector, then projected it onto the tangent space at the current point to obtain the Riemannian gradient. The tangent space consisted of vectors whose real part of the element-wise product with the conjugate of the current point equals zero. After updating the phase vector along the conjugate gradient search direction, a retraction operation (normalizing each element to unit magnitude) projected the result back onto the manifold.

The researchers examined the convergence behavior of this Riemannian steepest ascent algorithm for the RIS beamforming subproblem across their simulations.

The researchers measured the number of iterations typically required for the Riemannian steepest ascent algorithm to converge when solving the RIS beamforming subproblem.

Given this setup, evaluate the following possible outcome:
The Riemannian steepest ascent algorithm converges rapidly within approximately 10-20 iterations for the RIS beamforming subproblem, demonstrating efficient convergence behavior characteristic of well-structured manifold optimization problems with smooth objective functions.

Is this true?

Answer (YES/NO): NO